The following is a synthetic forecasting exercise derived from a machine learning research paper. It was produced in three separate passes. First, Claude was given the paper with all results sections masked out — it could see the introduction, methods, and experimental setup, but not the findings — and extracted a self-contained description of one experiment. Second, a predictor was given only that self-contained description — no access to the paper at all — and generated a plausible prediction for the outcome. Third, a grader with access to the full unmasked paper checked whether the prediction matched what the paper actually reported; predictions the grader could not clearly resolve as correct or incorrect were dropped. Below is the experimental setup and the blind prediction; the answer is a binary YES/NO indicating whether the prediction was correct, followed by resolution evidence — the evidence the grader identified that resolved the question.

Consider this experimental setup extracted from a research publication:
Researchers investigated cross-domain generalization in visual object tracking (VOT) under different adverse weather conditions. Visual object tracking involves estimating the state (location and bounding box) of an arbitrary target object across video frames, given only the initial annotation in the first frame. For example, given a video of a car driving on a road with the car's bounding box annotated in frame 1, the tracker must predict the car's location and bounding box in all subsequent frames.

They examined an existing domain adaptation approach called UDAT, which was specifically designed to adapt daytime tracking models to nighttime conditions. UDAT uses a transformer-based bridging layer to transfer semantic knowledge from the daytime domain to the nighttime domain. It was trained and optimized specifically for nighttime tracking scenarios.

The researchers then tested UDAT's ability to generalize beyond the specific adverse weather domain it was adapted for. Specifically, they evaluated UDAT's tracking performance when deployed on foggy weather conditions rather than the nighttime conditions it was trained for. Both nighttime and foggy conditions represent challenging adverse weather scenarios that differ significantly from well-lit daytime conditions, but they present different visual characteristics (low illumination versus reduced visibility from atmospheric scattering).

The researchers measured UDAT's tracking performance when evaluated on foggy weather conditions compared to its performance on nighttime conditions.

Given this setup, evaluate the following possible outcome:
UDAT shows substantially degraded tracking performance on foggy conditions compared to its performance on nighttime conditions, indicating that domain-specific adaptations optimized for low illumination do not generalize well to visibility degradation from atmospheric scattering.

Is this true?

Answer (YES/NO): YES